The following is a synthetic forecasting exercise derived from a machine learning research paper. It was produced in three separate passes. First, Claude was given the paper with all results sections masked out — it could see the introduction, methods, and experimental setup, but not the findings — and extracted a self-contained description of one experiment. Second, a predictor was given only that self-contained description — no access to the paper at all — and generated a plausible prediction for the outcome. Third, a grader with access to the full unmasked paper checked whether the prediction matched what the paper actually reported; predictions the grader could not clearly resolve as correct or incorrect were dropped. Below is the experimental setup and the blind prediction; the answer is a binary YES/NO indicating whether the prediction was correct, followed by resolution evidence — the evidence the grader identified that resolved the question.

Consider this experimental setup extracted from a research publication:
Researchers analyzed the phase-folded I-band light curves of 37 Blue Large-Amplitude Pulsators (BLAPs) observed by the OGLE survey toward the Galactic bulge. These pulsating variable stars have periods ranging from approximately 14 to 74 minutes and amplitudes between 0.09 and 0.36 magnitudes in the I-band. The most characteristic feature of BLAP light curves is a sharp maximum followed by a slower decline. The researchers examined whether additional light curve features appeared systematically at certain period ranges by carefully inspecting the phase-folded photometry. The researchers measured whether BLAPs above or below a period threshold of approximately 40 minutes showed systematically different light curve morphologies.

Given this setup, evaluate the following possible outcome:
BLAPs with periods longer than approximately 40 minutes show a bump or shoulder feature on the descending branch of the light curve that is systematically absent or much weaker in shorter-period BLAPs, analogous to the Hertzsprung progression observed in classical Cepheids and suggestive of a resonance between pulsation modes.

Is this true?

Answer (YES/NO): NO